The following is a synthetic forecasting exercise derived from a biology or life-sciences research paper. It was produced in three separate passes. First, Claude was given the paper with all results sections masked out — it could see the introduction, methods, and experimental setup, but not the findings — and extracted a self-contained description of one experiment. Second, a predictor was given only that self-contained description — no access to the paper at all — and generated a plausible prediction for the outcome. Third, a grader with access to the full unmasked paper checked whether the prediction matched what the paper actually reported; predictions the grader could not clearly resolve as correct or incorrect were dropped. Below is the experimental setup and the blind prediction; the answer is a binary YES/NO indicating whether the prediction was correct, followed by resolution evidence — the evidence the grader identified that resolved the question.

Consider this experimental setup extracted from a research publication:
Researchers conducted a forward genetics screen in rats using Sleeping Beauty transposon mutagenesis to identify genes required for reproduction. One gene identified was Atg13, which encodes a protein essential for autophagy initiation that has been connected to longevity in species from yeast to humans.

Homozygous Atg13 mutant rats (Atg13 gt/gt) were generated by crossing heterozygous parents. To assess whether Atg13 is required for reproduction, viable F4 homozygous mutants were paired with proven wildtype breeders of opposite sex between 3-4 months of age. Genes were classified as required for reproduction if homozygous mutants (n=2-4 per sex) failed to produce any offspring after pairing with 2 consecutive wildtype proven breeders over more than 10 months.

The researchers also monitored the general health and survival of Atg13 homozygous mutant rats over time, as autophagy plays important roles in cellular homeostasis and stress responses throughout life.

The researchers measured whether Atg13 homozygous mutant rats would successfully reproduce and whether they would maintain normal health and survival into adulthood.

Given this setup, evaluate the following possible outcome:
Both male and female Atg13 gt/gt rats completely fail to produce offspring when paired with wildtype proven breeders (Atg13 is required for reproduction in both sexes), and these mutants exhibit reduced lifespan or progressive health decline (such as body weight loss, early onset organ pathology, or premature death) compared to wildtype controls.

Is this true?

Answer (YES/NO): YES